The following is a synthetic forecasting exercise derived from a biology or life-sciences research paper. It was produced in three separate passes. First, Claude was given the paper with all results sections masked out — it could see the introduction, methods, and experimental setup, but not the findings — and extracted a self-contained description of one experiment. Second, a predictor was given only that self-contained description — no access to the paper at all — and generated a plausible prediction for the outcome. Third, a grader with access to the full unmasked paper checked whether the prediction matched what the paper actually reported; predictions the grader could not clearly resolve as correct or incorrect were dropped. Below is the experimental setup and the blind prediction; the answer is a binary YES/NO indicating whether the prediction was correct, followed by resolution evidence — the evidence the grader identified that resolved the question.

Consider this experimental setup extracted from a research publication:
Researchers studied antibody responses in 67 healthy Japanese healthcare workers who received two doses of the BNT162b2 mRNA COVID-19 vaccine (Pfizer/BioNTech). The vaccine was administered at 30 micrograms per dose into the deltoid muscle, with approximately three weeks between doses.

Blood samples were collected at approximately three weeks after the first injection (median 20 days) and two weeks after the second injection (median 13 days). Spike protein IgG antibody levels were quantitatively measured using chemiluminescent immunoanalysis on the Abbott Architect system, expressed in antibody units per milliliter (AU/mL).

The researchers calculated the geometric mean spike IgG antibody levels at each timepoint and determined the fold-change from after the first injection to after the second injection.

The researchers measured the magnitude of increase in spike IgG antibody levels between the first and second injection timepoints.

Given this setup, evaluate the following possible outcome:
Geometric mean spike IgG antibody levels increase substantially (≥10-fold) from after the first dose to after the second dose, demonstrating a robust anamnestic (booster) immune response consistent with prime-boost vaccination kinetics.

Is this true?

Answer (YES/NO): YES